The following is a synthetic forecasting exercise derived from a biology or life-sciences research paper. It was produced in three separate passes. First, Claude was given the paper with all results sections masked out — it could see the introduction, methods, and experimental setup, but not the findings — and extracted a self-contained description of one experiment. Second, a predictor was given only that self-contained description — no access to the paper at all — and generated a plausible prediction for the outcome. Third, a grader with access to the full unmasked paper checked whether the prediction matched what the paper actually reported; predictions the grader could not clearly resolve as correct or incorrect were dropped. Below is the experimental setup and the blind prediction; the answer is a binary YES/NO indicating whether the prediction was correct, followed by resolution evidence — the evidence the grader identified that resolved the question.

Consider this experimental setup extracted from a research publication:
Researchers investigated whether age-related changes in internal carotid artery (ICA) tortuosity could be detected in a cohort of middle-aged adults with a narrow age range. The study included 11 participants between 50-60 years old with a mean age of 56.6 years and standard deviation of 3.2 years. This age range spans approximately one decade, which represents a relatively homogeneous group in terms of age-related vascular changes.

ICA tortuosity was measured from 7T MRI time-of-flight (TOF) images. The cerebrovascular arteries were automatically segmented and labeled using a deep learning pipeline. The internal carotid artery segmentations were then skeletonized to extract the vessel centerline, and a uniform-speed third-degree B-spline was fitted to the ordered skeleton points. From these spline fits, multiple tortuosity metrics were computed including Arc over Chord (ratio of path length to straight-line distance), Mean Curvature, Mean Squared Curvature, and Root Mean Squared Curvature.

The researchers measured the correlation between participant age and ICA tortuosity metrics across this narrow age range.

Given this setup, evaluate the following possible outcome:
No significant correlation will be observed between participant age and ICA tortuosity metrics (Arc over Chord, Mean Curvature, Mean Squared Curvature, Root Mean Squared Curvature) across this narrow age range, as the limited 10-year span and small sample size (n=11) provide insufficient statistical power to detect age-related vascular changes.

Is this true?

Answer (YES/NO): YES